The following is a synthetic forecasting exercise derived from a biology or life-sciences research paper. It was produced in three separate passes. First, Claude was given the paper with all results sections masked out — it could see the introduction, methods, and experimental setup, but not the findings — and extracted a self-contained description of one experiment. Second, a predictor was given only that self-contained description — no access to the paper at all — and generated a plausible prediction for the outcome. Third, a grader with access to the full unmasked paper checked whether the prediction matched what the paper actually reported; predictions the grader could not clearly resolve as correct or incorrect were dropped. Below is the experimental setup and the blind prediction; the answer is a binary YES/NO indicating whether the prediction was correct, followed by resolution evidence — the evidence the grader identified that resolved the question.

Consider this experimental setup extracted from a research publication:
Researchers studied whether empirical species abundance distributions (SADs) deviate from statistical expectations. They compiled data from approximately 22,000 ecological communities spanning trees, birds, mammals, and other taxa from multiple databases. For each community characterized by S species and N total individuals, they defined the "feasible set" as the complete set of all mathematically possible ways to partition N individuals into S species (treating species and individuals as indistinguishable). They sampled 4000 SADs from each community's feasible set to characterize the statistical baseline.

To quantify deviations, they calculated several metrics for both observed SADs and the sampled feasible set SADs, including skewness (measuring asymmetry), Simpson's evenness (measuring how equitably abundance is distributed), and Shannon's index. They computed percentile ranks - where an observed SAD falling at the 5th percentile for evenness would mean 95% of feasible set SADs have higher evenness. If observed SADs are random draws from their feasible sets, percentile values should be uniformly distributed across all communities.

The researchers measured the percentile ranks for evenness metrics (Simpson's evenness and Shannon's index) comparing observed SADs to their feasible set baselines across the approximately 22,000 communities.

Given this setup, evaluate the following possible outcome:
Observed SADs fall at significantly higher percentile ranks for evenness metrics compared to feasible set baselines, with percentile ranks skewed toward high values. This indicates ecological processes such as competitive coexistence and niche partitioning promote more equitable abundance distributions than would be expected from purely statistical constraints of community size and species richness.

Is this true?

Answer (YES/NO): NO